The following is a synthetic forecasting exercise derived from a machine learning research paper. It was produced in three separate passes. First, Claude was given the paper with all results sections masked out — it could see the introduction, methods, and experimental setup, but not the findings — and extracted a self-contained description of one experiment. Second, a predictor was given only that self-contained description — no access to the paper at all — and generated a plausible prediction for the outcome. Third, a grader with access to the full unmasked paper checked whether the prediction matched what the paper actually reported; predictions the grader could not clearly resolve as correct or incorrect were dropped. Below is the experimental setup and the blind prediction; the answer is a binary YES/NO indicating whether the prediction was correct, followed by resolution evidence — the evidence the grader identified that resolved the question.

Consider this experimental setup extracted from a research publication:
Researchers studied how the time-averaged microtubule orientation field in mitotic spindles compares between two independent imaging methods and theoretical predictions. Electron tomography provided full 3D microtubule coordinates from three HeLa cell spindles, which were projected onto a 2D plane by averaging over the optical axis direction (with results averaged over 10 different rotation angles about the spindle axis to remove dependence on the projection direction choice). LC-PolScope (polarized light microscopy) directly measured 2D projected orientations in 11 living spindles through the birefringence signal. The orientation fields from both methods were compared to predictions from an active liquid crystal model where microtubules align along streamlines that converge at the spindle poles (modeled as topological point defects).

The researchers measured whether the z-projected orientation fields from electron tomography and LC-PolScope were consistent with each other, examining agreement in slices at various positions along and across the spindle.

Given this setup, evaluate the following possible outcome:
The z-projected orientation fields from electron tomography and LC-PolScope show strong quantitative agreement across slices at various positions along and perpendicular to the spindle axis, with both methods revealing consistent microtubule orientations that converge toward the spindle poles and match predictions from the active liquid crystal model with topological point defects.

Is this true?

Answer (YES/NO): YES